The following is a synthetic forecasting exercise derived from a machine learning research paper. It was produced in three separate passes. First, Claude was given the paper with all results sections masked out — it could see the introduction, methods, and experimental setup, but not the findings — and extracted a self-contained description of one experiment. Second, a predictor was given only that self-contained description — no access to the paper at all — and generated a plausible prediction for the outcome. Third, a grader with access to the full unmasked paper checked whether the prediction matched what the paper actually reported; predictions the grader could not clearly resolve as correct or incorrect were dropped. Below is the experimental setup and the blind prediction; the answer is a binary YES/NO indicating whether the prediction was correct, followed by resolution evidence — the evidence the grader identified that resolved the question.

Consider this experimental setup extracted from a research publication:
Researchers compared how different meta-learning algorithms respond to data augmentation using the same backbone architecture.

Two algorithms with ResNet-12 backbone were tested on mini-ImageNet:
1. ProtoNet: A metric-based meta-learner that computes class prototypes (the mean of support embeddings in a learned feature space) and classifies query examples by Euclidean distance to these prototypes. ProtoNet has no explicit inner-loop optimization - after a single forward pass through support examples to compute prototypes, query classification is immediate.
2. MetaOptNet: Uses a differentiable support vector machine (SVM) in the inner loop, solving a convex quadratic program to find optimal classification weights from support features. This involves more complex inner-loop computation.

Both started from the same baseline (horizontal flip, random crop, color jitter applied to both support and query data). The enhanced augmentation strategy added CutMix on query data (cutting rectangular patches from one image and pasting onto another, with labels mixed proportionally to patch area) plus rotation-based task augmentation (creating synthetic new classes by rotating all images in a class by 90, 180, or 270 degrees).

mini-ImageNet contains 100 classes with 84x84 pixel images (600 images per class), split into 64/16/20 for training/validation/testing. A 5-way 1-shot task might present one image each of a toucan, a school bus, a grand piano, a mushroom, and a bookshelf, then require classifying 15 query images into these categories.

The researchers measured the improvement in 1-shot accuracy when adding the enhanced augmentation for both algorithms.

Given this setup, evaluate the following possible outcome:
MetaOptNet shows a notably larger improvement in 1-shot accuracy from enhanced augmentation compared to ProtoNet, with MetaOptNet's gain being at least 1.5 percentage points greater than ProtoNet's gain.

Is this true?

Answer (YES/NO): NO